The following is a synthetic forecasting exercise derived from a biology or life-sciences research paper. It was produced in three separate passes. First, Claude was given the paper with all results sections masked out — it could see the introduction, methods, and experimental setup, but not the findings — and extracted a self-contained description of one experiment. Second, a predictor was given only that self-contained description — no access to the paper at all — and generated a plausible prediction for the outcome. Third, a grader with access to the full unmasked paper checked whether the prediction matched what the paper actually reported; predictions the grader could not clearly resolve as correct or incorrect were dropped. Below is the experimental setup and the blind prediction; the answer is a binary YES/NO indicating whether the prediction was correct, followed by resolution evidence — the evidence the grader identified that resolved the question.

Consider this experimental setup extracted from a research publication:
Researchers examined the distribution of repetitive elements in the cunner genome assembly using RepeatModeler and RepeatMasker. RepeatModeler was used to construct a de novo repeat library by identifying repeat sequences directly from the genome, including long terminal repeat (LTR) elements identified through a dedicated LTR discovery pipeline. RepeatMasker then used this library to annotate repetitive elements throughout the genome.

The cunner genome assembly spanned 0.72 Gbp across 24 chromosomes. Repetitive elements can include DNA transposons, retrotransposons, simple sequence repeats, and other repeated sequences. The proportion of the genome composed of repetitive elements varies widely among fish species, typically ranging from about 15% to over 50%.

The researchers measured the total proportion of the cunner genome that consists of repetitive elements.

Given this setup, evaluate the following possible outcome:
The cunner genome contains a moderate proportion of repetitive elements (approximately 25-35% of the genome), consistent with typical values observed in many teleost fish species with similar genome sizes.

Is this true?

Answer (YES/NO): NO